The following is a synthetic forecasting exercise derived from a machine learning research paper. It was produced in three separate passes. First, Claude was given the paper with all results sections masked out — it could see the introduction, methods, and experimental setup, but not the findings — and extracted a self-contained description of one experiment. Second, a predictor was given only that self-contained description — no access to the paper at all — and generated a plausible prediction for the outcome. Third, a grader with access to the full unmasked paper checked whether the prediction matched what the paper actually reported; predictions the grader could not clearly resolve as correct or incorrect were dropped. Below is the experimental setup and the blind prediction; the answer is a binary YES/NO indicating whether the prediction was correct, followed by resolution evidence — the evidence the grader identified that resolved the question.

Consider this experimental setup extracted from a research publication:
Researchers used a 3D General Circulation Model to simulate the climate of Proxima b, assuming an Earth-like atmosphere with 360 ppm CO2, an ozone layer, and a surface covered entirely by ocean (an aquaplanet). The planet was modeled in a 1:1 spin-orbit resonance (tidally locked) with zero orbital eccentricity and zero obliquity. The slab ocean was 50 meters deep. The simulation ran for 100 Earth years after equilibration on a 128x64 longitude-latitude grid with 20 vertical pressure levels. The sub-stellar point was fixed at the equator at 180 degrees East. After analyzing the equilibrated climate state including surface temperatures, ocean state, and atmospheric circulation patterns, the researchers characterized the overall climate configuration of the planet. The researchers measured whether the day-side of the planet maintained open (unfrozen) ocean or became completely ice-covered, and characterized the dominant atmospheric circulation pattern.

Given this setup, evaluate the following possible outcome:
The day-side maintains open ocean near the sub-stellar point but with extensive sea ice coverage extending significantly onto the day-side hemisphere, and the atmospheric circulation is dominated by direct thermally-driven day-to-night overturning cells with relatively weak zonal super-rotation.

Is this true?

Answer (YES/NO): NO